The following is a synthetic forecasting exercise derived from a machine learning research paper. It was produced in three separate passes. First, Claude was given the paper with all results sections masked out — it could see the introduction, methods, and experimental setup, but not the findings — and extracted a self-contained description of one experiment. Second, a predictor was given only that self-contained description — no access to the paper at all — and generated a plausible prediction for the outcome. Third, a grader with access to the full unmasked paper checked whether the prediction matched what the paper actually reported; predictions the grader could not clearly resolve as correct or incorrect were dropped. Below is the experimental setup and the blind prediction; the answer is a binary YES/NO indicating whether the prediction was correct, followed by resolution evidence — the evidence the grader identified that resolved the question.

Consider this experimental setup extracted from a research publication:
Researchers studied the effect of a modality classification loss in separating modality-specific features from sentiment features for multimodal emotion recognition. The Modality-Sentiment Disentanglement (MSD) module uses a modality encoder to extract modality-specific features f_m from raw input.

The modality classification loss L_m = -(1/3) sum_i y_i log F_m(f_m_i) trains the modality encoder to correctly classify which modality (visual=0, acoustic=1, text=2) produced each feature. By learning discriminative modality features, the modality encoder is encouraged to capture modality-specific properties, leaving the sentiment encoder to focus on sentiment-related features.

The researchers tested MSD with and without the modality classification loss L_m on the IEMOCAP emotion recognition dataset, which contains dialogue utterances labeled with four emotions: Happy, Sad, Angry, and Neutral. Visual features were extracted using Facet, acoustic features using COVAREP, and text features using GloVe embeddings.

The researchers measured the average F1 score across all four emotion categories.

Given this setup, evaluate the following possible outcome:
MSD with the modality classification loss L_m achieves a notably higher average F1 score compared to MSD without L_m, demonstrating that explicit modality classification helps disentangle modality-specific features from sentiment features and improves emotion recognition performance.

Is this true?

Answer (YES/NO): YES